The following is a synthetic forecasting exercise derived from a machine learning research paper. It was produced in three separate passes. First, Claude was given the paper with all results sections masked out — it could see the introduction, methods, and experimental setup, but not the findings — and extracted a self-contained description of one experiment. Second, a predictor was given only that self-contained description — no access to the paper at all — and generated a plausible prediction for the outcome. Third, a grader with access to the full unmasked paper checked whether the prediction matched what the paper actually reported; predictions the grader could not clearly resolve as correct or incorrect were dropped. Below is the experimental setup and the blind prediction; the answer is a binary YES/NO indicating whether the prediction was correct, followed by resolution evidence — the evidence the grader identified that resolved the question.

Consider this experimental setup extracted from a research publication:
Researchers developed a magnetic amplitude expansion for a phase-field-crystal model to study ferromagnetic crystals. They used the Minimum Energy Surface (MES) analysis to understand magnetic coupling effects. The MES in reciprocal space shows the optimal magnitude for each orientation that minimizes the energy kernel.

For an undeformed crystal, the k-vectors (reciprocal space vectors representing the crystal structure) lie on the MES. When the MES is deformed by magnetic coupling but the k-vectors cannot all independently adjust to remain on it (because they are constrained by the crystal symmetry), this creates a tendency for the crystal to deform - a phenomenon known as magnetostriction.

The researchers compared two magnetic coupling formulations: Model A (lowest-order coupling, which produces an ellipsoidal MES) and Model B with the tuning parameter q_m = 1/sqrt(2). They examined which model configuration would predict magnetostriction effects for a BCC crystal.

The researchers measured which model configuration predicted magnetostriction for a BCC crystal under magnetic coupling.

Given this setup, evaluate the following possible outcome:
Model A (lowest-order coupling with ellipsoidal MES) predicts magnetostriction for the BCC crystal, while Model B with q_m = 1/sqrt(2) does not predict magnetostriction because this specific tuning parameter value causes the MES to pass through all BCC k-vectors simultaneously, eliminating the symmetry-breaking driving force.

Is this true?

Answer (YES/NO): YES